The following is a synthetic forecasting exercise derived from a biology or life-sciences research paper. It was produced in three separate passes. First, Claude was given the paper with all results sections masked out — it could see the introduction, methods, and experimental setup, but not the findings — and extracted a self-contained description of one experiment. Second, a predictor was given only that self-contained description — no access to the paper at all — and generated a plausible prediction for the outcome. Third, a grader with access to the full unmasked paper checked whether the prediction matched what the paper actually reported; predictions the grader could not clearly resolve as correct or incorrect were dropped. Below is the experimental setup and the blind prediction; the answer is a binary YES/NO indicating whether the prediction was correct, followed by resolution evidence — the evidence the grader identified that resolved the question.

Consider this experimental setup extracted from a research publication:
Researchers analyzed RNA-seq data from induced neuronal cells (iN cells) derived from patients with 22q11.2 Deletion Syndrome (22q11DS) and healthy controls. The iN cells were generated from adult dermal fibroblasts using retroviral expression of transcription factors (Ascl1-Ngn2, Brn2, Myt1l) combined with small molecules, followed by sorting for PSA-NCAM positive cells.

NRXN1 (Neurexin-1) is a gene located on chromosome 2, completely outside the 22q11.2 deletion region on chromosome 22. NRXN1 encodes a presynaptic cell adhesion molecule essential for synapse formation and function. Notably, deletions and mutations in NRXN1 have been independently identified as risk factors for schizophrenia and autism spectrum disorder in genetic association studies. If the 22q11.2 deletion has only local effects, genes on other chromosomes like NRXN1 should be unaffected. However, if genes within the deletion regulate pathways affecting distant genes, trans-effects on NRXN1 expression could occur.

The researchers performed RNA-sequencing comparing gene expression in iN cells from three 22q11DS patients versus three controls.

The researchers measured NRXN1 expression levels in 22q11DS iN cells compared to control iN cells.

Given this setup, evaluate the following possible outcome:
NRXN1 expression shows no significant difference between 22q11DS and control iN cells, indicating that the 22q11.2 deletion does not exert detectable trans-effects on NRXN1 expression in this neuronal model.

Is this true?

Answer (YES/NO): NO